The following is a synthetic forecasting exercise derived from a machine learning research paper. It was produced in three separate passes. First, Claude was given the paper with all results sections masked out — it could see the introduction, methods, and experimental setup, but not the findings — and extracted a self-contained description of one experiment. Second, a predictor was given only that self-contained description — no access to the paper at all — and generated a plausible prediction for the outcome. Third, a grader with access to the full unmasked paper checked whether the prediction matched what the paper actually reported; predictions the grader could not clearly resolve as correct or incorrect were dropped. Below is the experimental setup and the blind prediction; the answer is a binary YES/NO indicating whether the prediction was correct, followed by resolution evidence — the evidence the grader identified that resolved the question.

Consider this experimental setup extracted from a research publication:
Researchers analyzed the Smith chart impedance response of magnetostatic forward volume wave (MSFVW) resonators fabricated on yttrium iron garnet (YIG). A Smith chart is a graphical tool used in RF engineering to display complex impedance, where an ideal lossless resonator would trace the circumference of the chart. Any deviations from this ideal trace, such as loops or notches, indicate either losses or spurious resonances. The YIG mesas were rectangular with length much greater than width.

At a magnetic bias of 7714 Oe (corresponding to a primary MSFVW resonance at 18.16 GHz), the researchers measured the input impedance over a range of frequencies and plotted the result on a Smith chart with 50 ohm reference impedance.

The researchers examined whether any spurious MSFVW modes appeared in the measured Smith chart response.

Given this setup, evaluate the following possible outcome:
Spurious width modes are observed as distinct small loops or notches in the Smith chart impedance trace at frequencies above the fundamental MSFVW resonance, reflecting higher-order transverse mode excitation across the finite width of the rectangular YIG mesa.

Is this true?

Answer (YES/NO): YES